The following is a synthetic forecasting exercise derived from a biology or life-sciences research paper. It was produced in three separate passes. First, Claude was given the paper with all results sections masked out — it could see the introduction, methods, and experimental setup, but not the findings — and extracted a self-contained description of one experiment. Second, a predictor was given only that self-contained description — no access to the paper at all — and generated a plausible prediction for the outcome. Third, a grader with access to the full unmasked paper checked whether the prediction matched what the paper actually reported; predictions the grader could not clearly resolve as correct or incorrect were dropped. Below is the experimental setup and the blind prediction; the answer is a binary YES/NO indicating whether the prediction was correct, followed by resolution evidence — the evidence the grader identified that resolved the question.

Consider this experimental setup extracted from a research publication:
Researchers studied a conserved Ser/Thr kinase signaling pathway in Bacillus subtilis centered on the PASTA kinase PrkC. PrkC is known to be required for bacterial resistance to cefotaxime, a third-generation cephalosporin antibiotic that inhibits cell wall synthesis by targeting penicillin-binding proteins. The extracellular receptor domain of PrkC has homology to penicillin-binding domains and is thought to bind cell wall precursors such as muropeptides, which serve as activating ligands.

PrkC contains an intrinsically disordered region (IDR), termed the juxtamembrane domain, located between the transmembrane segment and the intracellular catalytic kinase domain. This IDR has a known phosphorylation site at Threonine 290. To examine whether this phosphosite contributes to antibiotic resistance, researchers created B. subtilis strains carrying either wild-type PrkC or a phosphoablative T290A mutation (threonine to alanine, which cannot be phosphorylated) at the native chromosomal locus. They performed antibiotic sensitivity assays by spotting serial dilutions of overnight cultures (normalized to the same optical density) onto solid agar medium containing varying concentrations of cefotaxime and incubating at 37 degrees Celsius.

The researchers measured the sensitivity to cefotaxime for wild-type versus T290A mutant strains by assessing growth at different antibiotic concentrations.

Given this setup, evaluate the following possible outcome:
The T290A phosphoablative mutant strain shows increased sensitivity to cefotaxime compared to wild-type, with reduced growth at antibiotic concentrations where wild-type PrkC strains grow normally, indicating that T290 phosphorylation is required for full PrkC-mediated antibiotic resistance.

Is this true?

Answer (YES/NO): YES